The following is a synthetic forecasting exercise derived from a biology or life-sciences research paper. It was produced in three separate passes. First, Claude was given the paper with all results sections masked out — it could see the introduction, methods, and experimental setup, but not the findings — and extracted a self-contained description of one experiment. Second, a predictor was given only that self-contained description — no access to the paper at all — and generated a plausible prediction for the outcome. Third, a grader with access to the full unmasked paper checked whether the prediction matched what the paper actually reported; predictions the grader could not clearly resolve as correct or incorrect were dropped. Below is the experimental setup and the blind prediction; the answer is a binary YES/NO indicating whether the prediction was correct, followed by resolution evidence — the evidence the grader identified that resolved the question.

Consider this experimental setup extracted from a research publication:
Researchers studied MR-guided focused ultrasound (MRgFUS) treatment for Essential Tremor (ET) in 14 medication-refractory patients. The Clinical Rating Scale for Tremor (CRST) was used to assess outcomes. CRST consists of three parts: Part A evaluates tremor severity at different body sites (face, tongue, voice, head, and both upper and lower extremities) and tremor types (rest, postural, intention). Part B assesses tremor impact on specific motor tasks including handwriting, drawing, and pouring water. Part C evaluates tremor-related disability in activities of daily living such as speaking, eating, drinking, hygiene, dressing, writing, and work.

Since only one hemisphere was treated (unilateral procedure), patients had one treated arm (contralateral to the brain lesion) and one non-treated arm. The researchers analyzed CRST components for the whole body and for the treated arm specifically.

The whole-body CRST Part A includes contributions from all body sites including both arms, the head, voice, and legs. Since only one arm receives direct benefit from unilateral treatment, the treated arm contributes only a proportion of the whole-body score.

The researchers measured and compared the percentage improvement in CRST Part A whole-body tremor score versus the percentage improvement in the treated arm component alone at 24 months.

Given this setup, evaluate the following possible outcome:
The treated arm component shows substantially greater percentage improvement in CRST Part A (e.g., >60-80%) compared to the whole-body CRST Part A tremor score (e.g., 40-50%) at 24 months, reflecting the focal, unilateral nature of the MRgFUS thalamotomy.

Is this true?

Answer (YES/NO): NO